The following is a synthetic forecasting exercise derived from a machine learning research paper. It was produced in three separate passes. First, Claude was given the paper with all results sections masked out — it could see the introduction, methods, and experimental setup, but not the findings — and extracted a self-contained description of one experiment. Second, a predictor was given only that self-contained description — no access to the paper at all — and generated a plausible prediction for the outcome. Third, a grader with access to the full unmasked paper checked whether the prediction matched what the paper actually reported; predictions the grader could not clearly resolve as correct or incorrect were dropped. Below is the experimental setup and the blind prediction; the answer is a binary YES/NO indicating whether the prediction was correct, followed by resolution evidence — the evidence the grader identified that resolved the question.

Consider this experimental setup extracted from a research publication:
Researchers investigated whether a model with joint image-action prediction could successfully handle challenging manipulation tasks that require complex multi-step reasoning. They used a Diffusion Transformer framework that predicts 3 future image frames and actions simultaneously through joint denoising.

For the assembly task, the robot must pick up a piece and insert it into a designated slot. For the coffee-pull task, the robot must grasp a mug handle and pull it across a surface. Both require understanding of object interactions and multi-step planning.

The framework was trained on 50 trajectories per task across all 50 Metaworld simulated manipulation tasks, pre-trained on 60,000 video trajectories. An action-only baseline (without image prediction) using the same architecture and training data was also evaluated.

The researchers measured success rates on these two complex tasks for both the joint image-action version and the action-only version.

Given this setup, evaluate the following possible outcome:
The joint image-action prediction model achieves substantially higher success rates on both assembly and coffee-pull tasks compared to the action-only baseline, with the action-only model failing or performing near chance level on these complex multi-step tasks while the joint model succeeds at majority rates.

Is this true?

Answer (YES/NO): NO